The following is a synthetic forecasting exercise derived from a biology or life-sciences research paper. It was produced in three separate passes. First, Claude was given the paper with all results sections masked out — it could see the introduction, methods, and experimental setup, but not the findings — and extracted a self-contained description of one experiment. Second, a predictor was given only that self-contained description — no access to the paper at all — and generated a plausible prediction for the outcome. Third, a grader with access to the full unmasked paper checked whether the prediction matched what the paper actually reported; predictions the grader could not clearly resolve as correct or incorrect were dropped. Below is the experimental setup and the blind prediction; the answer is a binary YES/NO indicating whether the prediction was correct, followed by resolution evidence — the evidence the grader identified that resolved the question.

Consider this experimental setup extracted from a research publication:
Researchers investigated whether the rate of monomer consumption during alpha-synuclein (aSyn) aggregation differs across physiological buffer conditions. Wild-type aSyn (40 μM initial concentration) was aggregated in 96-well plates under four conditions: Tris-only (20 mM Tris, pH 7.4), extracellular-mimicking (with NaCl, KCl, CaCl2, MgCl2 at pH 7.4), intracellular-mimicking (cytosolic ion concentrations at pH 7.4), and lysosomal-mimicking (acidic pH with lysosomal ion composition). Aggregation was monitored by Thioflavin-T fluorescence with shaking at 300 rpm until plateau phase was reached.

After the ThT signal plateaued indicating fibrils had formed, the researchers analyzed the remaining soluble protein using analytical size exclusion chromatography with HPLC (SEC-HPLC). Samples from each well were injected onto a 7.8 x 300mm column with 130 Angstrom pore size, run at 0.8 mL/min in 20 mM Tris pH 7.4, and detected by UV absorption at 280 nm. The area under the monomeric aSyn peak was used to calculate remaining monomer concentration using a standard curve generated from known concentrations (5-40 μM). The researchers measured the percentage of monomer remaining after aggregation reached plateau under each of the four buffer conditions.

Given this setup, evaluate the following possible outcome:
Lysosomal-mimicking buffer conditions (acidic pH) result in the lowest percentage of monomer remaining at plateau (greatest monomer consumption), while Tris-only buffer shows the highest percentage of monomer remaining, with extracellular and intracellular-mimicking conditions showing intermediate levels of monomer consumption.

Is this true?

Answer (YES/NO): YES